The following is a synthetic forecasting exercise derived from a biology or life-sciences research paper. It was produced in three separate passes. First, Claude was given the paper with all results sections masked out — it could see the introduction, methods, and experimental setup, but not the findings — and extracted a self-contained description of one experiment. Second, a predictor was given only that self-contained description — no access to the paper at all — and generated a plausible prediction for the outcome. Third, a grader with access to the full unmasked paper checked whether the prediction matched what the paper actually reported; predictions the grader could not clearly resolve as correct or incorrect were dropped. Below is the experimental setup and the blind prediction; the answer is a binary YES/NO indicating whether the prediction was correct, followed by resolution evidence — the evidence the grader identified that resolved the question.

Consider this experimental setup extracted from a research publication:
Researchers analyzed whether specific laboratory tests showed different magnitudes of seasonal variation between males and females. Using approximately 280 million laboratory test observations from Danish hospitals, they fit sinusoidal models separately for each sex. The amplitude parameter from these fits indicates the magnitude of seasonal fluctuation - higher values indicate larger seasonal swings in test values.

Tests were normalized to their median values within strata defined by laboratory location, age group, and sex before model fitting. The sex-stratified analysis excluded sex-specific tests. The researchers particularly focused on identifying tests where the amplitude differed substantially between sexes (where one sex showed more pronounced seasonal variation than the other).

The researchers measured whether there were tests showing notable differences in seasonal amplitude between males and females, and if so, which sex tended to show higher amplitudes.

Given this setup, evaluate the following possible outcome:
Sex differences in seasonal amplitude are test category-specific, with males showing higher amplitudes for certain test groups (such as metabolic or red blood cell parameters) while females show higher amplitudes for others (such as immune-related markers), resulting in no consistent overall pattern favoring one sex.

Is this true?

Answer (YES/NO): NO